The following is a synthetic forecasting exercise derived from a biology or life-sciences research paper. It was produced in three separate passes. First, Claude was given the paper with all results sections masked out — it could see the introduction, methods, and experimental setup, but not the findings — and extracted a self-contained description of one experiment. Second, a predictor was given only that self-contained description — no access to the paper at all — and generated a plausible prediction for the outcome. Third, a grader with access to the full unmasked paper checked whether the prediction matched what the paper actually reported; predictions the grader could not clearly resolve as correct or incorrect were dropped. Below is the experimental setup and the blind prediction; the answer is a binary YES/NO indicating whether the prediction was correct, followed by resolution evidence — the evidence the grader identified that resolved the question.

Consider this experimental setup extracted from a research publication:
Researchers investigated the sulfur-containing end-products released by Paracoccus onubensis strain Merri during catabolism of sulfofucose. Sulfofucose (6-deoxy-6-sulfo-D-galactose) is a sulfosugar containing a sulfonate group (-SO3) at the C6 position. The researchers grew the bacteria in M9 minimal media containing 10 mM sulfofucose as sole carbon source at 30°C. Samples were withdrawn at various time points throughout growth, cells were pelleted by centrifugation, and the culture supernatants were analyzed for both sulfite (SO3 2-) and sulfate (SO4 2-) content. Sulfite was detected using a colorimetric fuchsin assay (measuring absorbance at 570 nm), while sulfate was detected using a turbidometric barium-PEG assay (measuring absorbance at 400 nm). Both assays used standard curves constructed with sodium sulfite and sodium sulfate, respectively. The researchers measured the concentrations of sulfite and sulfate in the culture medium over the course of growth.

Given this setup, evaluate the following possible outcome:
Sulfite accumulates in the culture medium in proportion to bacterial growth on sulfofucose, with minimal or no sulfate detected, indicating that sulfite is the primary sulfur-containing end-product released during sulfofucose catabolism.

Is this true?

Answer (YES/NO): NO